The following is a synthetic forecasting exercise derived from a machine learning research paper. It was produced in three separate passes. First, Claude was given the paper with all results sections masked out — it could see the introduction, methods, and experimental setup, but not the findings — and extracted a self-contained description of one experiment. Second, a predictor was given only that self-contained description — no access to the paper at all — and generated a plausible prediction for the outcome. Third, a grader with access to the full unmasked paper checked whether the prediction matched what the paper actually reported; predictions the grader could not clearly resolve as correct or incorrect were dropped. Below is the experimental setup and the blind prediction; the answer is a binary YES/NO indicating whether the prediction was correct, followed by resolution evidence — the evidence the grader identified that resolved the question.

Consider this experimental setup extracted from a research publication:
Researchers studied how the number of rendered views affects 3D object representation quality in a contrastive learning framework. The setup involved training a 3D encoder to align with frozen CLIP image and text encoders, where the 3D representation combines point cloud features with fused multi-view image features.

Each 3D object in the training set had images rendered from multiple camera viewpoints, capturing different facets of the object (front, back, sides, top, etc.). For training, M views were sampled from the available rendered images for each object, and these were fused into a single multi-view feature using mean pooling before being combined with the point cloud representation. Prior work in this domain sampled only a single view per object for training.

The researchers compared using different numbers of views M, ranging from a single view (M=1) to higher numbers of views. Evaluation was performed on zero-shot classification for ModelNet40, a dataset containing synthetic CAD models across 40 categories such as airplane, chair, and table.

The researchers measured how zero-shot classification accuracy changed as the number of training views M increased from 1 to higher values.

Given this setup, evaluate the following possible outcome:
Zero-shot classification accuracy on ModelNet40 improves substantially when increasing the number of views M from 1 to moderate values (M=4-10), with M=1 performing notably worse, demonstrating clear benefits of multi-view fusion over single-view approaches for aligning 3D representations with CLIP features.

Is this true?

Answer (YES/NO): NO